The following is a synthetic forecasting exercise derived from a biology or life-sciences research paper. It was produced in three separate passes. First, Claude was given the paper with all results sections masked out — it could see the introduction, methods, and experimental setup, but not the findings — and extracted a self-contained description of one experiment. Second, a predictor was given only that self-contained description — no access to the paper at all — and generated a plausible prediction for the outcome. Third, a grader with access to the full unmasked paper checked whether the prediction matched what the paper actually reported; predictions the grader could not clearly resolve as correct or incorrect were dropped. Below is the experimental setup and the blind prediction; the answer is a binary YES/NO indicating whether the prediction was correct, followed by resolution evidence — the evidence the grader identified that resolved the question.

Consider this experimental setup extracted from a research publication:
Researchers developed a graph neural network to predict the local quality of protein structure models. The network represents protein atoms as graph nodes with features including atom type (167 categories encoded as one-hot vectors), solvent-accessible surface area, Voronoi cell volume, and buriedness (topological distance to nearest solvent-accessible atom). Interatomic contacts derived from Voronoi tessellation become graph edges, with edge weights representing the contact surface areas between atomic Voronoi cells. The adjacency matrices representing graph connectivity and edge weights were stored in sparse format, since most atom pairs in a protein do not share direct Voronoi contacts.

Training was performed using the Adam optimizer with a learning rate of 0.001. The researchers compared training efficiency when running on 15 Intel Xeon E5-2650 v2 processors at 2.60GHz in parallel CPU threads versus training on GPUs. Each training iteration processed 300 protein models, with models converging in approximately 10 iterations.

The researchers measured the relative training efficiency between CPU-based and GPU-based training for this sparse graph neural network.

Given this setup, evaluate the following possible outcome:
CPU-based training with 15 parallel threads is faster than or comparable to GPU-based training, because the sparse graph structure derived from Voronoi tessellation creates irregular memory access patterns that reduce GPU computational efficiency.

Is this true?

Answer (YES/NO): YES